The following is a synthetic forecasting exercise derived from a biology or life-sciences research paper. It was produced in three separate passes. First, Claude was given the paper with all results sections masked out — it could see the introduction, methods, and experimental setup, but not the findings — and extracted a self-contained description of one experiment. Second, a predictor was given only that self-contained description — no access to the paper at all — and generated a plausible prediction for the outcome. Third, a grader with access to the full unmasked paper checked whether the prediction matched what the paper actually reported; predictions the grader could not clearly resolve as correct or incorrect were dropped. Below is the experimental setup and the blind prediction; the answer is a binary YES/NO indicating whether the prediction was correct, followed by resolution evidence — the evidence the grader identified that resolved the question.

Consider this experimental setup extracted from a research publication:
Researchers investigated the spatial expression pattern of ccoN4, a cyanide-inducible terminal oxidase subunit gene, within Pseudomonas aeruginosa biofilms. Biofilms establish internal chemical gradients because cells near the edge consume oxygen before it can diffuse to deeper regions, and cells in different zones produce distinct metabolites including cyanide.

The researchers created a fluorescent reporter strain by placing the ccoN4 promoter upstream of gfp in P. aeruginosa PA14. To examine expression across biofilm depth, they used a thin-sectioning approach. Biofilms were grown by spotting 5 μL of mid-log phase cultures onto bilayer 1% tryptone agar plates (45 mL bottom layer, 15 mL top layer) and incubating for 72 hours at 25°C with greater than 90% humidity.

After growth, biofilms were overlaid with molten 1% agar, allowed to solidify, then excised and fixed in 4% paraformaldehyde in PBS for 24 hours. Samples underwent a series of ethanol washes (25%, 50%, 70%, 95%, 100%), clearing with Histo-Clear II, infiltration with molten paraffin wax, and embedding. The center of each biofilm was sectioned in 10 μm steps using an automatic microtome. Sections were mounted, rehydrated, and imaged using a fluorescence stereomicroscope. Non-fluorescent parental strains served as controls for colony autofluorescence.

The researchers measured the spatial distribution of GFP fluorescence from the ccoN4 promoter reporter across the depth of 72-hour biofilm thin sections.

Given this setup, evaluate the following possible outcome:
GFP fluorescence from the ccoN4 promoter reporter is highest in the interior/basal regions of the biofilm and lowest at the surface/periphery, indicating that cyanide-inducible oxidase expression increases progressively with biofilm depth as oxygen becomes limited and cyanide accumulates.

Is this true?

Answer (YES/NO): NO